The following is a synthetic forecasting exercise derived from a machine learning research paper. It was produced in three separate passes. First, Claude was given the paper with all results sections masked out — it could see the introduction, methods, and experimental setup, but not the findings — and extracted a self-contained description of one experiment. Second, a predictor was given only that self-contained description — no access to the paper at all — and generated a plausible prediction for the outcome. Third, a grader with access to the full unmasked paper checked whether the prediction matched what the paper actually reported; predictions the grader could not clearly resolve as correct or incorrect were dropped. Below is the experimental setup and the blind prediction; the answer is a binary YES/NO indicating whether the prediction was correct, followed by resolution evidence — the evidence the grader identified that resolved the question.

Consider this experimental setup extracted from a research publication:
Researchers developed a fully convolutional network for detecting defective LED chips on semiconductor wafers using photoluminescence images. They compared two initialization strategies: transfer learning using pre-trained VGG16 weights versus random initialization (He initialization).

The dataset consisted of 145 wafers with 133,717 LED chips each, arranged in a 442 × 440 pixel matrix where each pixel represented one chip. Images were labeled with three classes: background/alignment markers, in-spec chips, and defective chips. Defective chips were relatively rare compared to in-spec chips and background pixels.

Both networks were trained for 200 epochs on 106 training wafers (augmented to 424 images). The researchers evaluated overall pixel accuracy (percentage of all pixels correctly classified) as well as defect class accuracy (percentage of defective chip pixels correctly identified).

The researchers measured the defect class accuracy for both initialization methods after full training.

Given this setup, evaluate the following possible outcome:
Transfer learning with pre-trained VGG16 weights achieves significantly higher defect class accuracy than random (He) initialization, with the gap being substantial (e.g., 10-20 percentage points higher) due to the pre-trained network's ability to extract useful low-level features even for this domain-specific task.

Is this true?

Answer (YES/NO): NO